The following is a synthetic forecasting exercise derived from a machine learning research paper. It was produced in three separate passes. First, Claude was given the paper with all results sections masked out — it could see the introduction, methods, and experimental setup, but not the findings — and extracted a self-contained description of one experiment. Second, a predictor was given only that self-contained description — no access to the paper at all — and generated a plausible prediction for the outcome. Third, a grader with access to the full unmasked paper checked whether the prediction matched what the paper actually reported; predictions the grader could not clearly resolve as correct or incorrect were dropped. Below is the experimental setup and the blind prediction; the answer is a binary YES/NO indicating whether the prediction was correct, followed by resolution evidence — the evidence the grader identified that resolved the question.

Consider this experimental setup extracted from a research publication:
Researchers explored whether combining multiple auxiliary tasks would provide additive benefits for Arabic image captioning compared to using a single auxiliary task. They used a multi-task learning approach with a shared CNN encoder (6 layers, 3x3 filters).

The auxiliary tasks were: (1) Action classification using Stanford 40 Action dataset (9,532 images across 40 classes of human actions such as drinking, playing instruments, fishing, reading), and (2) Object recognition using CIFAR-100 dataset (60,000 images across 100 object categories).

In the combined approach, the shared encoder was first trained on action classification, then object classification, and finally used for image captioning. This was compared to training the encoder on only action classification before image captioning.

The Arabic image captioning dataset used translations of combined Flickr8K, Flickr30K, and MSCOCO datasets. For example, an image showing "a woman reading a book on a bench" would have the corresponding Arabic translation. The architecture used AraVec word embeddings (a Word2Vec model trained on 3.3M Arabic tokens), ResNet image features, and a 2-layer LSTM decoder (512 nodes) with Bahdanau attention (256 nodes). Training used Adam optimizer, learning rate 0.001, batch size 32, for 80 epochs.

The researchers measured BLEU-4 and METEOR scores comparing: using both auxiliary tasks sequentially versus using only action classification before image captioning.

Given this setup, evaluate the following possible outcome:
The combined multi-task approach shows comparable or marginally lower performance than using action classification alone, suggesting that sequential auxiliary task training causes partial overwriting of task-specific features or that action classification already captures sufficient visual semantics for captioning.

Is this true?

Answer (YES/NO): NO